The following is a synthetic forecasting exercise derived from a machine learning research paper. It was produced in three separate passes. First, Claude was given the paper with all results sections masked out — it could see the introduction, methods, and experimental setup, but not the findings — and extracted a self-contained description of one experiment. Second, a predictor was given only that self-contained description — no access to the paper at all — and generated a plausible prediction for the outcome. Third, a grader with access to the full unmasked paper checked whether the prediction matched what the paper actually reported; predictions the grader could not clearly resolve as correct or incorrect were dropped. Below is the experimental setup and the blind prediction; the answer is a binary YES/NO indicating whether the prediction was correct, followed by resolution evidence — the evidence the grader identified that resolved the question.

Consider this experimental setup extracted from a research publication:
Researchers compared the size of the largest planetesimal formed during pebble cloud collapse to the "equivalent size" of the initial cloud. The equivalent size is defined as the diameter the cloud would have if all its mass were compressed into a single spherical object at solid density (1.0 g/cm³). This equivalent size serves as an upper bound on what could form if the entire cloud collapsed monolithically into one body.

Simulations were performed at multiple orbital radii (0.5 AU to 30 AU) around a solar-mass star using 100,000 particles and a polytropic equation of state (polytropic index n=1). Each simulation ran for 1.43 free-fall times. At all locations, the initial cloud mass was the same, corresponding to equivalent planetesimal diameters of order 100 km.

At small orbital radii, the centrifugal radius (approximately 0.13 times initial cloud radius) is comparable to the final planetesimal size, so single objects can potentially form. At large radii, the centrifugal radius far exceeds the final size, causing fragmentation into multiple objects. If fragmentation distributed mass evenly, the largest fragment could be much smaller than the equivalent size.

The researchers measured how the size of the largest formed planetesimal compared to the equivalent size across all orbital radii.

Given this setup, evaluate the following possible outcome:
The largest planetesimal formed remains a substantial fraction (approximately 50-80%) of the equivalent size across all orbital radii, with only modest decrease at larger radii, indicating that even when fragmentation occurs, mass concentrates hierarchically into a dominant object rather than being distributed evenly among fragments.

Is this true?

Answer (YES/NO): NO